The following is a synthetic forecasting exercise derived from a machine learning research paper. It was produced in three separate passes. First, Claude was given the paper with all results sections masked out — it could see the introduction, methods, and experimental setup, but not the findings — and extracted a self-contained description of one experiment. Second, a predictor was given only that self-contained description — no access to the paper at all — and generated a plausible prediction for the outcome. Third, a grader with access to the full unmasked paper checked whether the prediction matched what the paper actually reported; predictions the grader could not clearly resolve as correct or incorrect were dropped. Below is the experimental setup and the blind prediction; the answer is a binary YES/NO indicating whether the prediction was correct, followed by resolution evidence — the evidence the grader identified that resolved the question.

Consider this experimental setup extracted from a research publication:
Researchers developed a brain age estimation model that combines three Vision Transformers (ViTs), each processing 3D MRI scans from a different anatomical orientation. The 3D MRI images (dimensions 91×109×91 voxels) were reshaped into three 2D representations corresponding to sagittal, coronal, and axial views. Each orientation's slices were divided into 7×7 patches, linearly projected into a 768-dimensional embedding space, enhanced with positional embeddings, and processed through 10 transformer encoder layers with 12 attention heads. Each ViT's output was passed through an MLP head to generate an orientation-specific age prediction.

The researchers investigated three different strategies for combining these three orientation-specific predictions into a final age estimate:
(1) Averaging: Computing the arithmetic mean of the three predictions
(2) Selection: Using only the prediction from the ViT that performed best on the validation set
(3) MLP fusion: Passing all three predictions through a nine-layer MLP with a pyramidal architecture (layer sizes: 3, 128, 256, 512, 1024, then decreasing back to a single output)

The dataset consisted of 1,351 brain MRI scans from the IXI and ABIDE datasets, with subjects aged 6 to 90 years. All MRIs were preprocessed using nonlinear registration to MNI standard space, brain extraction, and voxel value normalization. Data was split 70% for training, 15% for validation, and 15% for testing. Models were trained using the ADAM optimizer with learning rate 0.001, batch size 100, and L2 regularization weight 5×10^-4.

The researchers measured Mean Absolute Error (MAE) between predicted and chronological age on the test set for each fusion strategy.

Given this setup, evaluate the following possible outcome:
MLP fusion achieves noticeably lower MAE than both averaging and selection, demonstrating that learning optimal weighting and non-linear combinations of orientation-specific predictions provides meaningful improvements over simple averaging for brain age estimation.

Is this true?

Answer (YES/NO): YES